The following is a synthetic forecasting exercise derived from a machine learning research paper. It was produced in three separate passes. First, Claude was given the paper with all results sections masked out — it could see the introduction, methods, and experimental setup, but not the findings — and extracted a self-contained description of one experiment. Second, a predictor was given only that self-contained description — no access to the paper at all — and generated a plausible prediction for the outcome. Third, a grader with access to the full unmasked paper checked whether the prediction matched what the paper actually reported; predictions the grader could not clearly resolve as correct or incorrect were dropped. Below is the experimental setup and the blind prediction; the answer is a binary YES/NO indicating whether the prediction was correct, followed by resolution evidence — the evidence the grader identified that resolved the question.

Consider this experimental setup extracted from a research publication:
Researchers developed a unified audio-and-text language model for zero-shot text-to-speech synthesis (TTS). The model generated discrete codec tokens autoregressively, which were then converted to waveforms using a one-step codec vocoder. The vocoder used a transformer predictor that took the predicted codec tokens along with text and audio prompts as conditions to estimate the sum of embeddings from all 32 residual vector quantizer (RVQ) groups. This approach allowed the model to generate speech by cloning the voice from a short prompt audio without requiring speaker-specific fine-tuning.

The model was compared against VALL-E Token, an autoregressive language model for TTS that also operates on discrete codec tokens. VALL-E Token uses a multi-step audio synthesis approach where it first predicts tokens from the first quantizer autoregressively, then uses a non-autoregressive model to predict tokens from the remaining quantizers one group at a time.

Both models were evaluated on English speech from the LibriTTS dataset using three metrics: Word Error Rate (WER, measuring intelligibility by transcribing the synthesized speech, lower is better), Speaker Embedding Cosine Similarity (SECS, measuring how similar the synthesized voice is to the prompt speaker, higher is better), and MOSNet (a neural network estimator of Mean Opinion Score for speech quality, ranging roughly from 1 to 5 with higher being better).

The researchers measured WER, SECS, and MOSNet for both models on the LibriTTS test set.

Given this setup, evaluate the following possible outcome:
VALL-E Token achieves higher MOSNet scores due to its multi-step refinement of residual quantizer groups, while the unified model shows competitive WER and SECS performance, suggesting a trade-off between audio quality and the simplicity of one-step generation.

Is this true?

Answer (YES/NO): NO